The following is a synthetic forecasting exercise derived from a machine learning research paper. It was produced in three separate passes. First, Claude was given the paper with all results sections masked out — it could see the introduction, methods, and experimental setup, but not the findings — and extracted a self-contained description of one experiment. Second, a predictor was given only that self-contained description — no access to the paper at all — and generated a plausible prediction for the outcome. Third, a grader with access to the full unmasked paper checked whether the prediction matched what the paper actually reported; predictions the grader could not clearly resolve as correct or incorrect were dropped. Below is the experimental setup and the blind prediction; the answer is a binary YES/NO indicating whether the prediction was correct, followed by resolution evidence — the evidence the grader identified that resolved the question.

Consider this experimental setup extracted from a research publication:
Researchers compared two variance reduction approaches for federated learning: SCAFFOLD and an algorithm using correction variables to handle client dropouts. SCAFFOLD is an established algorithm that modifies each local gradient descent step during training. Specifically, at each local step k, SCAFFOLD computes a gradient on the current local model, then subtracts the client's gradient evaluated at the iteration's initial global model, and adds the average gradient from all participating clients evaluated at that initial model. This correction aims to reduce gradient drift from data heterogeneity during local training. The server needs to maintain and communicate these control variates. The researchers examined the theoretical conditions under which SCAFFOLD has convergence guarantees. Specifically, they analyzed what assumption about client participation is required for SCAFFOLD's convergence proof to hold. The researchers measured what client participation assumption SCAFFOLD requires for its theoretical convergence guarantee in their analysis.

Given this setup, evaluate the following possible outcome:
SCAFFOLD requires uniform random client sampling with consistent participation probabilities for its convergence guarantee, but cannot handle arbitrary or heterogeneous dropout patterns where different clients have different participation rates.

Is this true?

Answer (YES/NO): YES